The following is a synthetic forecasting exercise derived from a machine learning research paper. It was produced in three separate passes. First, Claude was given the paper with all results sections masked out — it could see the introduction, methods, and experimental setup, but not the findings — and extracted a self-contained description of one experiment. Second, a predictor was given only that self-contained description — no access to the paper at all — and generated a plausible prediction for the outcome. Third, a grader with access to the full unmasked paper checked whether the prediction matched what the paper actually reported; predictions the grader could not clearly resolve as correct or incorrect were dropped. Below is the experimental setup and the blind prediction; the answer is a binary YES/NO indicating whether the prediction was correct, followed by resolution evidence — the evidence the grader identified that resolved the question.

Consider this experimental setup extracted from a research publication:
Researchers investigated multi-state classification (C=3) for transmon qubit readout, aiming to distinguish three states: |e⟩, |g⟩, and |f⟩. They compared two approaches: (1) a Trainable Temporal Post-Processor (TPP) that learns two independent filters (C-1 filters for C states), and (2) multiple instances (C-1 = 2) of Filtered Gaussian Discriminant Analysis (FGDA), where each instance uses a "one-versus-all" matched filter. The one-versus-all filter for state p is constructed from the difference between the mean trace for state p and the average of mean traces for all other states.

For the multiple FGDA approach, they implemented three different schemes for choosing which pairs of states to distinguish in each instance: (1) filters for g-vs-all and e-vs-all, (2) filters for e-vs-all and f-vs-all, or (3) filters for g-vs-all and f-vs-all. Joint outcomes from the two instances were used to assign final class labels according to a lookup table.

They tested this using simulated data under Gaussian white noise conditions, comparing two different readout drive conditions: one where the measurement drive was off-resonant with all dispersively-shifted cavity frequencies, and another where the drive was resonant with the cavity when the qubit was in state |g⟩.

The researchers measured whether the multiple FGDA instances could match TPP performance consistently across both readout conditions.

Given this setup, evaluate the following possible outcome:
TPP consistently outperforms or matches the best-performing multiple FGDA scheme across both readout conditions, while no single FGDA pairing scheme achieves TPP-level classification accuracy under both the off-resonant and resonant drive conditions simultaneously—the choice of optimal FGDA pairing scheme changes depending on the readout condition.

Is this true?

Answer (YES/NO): YES